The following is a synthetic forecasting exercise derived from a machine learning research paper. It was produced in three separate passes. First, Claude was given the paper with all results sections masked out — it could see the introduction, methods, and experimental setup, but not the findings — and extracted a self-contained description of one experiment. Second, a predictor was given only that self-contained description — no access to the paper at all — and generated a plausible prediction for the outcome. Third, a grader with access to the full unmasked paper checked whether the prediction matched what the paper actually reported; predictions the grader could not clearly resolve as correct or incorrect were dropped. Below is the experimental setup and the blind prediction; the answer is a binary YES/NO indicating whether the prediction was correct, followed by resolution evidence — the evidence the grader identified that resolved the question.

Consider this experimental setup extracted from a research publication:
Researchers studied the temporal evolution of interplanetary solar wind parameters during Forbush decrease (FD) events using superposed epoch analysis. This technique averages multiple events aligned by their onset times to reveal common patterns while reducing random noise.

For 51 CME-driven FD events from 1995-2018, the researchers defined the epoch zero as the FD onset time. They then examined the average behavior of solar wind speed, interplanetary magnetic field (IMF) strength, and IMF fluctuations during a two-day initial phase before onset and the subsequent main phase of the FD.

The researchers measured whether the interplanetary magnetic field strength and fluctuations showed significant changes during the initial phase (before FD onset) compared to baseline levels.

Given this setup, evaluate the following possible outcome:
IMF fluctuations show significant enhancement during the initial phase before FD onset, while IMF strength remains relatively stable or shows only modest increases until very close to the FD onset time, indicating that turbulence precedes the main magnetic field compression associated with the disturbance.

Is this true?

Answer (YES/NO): NO